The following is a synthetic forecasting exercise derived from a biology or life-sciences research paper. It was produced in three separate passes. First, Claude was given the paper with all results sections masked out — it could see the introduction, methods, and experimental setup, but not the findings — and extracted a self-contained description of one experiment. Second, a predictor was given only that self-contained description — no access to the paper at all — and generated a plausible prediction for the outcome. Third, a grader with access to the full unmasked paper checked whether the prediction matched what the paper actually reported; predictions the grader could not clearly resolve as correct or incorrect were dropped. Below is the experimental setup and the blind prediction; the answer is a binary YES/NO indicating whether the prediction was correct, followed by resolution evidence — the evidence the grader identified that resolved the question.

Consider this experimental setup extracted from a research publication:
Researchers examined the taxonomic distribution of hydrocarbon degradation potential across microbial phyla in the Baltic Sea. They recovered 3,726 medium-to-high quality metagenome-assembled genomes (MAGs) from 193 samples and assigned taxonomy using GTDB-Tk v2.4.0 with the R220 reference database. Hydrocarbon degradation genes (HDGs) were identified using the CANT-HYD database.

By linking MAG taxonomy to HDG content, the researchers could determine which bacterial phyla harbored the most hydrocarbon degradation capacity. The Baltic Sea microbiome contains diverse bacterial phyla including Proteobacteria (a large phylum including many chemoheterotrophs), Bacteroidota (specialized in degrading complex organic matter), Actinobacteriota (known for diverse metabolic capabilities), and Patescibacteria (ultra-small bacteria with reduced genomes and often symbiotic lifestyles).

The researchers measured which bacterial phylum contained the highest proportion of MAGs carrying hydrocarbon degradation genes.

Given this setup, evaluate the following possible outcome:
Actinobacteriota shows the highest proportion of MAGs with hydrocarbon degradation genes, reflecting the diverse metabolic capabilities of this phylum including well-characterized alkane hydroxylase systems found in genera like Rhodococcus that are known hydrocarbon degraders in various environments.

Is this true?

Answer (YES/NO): NO